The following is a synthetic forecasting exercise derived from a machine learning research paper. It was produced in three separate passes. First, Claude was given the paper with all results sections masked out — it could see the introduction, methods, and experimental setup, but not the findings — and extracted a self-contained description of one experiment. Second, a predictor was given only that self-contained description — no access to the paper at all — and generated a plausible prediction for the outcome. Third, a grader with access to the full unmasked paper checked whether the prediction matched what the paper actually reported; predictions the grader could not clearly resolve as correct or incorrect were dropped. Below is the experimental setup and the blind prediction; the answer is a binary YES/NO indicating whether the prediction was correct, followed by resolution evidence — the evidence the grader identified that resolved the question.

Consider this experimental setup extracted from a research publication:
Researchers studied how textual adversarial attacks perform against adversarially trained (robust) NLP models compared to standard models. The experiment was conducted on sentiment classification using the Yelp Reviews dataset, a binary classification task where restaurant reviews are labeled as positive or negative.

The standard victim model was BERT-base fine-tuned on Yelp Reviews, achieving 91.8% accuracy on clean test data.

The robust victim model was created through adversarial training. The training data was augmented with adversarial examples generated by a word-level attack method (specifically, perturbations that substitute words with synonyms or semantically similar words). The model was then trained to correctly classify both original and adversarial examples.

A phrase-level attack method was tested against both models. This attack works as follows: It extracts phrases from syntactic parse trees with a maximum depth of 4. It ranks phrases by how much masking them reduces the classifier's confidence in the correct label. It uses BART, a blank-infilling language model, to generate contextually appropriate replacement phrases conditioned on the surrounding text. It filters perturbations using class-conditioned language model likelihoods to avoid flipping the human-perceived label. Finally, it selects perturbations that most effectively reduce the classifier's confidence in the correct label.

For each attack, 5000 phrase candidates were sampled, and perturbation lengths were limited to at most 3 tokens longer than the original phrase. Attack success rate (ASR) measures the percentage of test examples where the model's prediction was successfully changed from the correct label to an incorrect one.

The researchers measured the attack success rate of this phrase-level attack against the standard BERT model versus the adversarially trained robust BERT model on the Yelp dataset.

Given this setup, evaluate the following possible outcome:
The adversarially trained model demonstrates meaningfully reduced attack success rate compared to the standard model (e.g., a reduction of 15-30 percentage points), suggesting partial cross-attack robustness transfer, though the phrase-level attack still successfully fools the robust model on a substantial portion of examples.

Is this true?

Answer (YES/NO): NO